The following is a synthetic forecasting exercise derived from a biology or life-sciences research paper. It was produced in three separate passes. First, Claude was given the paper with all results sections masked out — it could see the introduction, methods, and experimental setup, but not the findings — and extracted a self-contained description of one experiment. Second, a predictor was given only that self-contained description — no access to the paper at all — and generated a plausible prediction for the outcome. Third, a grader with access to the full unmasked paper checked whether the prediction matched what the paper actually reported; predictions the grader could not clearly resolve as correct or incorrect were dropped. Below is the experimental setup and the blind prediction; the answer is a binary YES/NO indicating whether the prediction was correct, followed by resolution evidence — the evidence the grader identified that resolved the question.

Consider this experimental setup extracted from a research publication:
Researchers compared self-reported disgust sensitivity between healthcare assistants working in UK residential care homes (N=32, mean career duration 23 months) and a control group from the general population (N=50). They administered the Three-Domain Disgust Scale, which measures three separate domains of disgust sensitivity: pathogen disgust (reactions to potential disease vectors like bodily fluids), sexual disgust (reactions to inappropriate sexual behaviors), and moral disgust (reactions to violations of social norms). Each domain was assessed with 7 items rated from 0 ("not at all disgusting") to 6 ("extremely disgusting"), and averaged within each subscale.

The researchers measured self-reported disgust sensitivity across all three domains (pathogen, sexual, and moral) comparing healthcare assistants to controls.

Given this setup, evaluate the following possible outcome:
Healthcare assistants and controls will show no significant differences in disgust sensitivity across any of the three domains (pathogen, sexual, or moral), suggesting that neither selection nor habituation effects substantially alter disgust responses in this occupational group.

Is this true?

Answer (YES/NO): NO